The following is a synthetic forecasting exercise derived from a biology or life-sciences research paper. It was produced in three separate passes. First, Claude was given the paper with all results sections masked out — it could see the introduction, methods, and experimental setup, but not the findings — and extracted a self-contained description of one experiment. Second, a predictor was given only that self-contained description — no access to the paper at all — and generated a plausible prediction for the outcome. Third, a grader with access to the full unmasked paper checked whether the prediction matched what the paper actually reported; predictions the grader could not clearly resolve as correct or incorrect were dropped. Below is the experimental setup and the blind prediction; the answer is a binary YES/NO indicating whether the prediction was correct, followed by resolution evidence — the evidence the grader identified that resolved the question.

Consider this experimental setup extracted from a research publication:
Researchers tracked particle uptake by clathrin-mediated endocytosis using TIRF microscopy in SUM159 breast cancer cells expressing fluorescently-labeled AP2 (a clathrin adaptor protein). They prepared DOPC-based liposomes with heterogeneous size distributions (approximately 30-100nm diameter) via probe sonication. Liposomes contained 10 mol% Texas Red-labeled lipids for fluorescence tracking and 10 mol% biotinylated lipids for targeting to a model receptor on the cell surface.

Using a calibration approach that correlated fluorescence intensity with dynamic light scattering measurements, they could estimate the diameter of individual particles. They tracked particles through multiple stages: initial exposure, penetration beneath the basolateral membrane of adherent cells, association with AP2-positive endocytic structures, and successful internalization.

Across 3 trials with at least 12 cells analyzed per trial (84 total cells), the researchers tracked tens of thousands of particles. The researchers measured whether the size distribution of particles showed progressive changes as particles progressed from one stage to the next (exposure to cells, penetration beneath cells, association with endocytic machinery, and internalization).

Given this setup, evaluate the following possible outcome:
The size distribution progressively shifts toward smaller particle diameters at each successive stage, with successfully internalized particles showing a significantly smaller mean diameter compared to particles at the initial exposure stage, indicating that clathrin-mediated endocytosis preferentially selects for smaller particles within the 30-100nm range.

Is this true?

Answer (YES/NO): YES